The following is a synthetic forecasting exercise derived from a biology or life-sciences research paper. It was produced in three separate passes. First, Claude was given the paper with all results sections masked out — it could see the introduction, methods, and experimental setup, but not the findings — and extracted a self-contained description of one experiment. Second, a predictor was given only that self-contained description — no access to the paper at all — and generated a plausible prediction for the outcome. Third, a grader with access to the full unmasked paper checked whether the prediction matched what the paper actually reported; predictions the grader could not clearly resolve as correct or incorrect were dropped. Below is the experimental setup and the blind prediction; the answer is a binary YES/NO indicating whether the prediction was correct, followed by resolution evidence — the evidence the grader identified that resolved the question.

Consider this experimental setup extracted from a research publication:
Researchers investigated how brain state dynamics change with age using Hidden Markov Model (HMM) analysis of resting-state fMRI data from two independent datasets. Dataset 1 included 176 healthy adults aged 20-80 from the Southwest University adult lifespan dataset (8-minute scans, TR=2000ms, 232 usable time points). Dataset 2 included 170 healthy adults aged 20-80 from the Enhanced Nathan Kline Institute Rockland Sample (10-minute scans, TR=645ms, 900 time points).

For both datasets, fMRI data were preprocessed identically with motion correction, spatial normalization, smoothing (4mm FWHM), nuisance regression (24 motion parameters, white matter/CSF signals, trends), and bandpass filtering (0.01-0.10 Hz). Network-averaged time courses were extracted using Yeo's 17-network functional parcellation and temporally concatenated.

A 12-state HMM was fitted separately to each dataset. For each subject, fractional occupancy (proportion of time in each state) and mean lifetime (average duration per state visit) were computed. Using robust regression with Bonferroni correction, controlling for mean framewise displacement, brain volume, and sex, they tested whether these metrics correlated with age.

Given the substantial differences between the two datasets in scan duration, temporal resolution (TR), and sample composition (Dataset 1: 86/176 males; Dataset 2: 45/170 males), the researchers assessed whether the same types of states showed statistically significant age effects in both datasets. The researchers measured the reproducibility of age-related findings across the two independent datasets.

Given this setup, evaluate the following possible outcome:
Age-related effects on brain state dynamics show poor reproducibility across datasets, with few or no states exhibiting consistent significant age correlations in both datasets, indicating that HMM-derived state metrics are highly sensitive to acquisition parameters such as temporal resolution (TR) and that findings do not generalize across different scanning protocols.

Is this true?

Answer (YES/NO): NO